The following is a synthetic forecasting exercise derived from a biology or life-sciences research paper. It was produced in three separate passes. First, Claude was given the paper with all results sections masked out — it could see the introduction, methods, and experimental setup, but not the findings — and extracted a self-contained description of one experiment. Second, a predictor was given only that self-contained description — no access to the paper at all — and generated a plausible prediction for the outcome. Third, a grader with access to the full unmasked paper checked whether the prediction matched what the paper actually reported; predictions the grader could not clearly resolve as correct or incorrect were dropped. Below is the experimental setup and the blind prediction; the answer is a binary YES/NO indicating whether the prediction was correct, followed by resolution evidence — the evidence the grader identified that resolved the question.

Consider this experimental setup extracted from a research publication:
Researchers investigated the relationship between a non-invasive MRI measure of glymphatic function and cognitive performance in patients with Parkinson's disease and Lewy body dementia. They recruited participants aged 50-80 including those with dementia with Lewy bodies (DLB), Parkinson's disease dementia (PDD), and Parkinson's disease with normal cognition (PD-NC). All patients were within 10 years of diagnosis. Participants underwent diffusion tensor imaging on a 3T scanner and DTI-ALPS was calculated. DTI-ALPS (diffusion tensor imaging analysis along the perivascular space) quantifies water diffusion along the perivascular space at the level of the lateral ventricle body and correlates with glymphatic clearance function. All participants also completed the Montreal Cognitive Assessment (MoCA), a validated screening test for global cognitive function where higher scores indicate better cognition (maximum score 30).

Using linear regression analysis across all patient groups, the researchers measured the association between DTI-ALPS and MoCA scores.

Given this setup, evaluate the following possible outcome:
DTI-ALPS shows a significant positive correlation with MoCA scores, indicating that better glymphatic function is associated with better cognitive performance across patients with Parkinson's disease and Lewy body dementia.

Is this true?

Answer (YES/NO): YES